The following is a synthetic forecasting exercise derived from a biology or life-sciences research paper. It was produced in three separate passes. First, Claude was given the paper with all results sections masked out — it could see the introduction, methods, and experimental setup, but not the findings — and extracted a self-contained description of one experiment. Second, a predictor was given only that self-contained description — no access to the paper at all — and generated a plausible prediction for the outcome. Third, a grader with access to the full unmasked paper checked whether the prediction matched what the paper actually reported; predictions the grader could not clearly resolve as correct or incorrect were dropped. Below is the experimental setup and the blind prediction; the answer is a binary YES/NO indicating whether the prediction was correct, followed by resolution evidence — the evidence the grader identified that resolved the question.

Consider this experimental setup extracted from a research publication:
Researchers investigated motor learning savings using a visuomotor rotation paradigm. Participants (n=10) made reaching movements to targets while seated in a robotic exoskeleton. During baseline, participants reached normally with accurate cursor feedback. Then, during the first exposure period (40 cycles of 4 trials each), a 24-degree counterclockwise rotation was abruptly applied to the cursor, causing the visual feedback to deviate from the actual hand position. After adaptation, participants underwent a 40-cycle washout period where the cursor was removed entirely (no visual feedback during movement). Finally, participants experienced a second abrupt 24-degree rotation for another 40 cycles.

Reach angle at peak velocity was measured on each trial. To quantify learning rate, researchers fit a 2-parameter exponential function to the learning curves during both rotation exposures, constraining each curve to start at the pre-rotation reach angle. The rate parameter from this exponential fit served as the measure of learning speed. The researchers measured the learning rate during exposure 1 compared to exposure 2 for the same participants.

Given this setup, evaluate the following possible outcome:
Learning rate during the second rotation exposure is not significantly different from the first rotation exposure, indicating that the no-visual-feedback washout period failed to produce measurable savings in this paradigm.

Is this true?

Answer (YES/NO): NO